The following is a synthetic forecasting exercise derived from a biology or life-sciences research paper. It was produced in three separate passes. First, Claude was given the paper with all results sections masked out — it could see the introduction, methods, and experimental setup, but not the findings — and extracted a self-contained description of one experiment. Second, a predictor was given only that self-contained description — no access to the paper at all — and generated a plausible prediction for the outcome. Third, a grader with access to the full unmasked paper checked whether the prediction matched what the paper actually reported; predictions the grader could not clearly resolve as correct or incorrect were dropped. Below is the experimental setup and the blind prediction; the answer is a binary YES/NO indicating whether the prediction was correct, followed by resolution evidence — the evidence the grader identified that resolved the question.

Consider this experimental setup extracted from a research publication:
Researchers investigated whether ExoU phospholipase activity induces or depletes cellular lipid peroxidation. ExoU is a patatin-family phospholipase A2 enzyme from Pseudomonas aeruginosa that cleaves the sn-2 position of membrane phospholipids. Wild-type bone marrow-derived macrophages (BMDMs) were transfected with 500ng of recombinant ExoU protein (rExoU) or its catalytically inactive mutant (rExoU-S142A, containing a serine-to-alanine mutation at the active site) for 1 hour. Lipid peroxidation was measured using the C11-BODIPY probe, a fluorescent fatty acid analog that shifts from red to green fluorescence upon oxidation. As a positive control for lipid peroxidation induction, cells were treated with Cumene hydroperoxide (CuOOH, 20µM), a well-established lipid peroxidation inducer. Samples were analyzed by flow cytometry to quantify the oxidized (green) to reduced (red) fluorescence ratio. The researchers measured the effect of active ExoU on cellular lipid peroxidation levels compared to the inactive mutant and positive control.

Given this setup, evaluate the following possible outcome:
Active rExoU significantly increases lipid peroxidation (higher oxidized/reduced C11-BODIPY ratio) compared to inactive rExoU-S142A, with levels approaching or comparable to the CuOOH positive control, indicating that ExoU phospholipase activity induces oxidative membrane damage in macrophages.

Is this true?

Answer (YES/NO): NO